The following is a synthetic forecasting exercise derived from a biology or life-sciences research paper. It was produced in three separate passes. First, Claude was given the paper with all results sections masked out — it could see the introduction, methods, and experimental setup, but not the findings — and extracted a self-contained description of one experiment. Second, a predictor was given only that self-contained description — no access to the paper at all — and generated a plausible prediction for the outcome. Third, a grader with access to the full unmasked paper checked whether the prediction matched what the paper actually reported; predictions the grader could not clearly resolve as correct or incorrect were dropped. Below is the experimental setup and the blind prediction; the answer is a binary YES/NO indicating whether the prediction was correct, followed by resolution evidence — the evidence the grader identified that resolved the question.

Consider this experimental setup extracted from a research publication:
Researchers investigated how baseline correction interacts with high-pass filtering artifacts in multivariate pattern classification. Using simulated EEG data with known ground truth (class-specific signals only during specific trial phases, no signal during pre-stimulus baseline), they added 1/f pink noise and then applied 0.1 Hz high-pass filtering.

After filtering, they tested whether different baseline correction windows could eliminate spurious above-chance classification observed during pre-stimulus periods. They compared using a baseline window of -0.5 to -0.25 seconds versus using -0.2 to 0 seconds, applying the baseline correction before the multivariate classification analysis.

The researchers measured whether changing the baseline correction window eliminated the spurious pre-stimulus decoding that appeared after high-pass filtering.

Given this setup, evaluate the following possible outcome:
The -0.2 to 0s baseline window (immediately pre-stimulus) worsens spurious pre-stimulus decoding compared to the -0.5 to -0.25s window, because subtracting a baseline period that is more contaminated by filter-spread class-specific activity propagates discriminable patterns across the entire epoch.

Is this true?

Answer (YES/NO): NO